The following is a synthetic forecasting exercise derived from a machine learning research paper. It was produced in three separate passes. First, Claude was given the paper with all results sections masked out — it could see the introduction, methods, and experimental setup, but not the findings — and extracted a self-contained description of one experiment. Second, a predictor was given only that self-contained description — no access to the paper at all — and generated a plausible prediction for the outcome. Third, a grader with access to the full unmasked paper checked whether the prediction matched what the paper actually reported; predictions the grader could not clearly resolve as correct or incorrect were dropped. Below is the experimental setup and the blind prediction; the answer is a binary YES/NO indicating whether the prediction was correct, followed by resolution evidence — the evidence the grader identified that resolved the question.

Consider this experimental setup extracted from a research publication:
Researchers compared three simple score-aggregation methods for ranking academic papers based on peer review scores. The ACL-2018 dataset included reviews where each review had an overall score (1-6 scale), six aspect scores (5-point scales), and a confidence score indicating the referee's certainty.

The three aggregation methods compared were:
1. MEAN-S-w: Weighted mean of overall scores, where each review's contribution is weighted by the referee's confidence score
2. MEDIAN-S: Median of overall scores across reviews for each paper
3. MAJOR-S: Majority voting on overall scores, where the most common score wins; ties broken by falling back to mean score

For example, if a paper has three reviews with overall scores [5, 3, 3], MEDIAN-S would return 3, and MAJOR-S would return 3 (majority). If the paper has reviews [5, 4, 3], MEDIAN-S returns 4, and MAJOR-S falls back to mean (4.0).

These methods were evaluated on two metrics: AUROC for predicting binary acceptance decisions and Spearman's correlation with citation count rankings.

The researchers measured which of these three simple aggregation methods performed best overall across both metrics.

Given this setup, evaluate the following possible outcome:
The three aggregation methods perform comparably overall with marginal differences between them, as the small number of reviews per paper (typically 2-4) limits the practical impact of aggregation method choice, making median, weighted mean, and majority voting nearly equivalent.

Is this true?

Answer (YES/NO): NO